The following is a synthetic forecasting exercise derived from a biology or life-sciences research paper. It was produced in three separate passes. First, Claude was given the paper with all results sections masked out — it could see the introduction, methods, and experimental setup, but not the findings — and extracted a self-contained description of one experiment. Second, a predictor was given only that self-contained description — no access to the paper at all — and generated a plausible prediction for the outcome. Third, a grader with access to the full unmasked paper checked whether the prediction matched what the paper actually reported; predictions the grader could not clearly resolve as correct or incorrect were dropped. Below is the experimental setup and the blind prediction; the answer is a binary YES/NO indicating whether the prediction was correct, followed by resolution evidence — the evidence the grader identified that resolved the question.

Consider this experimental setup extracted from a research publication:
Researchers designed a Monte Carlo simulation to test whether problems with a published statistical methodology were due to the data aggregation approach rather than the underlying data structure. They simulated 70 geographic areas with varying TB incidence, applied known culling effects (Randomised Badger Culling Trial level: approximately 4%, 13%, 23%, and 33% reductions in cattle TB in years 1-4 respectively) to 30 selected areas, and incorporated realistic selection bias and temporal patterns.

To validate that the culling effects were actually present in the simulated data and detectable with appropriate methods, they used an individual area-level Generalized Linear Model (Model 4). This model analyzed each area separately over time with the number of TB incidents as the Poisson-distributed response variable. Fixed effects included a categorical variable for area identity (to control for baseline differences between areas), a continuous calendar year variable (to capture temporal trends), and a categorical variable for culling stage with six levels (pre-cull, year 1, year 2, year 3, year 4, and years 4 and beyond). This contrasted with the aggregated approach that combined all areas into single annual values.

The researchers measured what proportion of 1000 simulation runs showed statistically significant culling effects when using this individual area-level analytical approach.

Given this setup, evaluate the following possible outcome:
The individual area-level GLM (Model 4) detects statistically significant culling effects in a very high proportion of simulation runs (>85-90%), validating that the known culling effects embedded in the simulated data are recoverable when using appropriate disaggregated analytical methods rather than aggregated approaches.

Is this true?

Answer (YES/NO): YES